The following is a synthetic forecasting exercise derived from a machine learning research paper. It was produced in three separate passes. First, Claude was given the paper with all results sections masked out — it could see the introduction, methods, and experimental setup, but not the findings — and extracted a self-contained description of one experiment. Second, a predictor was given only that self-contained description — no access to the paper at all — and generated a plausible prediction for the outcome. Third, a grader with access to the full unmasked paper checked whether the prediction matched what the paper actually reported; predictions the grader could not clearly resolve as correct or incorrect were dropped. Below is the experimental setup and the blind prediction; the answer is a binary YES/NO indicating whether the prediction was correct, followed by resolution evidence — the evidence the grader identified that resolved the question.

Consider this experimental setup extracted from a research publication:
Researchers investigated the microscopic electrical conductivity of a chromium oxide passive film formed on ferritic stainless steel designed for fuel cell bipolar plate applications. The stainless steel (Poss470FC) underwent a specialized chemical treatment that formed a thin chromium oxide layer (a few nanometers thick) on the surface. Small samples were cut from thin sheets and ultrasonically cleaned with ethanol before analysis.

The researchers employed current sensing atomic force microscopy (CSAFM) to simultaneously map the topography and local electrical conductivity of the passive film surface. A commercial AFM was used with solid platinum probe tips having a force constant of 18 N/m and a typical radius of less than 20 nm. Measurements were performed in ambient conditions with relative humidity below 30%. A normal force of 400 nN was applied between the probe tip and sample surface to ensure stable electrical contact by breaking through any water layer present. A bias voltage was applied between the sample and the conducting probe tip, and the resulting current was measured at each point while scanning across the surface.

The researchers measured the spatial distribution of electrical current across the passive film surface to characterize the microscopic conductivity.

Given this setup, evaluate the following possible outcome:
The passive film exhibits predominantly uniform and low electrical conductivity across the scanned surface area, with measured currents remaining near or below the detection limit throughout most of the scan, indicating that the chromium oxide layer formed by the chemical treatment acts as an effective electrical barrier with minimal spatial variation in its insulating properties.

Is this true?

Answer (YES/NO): NO